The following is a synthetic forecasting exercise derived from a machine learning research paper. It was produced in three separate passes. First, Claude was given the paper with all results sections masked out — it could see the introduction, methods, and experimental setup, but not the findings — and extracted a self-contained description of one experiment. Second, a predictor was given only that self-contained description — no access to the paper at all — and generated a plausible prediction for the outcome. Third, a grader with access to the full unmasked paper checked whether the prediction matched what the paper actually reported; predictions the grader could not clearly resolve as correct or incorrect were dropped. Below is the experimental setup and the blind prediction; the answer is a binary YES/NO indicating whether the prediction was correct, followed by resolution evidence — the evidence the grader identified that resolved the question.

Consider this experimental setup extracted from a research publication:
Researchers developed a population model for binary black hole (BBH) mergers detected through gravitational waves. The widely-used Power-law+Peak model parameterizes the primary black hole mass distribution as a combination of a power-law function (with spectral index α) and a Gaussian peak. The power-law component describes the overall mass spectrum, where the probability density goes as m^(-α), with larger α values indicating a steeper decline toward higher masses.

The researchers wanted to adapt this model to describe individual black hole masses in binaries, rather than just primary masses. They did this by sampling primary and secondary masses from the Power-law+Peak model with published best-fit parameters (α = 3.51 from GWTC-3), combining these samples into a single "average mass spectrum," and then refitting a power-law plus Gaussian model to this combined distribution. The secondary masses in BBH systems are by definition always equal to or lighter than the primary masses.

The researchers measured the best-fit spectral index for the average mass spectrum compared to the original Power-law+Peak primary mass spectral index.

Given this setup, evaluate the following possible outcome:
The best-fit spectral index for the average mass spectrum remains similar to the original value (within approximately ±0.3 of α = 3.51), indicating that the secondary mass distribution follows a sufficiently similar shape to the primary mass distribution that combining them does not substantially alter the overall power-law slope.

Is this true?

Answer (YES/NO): YES